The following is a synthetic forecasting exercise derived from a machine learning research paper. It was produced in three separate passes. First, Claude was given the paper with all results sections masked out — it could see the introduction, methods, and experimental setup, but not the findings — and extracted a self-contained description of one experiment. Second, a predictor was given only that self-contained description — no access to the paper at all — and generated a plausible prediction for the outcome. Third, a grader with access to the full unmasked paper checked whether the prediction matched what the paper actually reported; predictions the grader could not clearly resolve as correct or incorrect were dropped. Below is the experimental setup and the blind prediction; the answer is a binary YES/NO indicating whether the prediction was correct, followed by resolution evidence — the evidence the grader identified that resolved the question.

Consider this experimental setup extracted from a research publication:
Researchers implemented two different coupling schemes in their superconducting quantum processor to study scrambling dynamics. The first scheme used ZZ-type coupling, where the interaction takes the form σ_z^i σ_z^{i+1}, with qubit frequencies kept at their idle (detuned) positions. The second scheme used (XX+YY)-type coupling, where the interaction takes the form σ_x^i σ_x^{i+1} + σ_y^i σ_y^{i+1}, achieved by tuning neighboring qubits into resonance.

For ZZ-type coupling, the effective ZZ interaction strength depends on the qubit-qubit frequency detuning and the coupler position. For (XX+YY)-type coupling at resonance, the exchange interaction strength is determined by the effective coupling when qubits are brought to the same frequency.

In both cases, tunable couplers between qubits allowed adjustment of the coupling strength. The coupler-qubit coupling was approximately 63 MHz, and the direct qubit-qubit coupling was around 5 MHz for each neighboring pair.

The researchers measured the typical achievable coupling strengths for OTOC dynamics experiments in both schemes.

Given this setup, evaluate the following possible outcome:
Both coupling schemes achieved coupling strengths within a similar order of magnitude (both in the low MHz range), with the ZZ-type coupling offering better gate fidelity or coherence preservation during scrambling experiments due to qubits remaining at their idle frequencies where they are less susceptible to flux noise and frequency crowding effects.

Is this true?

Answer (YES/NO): NO